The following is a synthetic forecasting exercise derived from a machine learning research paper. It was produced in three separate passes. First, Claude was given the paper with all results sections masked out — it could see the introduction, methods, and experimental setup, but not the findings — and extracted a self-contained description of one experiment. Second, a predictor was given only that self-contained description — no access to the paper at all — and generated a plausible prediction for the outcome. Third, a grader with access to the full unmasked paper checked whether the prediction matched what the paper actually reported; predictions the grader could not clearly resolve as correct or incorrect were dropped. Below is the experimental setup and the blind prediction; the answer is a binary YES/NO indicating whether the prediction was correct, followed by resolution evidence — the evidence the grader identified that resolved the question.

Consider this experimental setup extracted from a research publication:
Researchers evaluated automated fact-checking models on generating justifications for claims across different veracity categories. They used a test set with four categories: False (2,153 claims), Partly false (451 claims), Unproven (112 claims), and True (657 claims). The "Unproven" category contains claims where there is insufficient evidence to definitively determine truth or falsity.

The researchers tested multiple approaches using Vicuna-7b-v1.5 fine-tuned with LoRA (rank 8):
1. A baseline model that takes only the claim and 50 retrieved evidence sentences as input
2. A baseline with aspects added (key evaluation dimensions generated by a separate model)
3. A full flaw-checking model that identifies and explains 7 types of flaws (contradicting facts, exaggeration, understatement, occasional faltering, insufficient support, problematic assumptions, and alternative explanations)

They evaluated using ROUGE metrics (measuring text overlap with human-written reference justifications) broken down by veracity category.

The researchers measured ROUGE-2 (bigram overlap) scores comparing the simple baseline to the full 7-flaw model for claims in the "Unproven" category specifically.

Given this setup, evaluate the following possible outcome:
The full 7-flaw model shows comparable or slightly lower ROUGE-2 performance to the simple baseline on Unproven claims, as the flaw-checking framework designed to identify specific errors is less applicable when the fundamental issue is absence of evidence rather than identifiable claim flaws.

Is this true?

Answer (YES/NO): NO